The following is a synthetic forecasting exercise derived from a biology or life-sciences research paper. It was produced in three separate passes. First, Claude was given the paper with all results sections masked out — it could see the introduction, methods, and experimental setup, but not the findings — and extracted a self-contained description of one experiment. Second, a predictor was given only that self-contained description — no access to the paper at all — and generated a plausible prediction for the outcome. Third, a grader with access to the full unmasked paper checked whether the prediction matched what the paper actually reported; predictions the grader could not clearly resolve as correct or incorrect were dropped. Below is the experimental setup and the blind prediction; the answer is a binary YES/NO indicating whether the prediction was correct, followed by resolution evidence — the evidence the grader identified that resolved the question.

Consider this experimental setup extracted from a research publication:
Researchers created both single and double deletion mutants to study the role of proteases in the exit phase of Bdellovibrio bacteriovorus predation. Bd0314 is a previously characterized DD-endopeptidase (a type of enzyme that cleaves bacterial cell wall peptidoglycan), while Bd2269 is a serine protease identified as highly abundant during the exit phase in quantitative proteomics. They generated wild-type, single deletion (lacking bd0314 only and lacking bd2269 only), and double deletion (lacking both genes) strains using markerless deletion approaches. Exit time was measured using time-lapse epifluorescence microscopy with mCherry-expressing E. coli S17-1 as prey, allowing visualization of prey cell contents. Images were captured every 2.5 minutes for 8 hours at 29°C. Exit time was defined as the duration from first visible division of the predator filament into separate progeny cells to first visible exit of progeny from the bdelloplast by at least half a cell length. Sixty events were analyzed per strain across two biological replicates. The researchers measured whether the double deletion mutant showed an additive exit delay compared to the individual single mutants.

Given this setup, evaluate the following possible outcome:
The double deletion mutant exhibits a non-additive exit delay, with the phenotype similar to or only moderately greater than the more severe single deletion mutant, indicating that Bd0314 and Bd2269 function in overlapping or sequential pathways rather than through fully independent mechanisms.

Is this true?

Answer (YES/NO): YES